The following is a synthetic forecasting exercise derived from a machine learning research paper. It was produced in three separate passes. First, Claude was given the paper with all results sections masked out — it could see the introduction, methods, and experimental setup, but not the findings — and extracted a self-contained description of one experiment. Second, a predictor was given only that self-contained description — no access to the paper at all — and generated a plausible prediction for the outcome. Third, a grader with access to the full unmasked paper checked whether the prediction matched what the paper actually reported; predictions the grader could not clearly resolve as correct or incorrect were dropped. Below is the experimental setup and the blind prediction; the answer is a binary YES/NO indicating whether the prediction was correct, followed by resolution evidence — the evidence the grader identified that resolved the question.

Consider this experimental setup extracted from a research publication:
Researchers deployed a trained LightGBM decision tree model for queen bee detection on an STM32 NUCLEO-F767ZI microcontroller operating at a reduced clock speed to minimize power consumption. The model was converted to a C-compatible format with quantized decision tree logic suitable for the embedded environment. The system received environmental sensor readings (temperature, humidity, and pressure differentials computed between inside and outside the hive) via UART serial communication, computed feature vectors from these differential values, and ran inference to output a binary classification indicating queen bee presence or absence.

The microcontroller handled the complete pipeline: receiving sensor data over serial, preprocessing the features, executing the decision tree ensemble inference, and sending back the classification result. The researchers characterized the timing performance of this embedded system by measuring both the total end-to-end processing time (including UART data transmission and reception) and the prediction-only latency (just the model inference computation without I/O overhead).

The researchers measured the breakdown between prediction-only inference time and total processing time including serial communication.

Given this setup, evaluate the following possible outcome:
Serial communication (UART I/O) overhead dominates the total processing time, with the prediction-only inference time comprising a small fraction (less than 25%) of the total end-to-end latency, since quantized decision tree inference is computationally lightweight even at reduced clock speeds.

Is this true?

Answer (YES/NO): NO